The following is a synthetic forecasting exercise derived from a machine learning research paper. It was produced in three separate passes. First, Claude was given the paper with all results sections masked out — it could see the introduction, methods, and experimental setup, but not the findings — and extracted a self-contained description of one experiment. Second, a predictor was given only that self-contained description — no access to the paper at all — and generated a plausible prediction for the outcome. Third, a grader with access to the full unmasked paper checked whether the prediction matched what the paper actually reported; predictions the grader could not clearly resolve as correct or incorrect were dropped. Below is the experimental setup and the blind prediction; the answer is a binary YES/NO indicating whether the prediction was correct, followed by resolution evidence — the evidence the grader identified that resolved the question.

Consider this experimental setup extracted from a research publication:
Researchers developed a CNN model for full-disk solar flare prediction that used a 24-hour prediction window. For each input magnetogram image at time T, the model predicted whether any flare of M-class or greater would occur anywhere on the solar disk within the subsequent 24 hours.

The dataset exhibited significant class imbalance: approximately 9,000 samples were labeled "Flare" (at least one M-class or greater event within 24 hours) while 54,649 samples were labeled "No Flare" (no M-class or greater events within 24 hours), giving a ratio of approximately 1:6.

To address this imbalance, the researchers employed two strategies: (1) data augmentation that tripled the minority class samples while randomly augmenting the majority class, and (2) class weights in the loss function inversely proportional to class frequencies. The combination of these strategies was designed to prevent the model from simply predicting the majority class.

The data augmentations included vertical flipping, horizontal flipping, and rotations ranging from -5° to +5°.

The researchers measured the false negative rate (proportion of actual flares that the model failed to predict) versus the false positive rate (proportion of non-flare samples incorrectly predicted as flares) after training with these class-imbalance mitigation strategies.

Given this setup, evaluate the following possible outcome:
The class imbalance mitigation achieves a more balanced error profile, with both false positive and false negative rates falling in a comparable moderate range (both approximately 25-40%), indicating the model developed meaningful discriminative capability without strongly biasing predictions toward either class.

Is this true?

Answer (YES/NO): NO